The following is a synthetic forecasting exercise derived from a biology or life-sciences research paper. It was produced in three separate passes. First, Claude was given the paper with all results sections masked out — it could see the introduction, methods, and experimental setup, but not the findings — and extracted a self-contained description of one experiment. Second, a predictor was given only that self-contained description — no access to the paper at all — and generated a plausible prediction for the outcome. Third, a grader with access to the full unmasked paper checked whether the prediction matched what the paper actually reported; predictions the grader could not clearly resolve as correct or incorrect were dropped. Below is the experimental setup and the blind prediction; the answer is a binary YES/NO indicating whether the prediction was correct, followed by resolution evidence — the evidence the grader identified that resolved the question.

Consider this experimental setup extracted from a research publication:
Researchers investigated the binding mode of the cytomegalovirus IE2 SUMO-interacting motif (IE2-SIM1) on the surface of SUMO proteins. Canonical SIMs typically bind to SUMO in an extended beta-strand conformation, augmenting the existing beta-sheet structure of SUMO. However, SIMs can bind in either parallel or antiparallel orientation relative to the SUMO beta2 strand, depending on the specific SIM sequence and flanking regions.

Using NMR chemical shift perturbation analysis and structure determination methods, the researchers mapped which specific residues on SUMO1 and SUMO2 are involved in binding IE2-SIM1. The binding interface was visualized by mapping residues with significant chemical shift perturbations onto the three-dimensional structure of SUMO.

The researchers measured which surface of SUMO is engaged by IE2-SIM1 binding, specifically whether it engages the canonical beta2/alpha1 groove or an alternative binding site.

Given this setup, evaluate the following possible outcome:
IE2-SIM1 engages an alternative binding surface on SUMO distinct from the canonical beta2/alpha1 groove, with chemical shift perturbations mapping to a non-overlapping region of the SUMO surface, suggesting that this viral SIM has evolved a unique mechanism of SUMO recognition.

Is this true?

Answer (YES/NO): NO